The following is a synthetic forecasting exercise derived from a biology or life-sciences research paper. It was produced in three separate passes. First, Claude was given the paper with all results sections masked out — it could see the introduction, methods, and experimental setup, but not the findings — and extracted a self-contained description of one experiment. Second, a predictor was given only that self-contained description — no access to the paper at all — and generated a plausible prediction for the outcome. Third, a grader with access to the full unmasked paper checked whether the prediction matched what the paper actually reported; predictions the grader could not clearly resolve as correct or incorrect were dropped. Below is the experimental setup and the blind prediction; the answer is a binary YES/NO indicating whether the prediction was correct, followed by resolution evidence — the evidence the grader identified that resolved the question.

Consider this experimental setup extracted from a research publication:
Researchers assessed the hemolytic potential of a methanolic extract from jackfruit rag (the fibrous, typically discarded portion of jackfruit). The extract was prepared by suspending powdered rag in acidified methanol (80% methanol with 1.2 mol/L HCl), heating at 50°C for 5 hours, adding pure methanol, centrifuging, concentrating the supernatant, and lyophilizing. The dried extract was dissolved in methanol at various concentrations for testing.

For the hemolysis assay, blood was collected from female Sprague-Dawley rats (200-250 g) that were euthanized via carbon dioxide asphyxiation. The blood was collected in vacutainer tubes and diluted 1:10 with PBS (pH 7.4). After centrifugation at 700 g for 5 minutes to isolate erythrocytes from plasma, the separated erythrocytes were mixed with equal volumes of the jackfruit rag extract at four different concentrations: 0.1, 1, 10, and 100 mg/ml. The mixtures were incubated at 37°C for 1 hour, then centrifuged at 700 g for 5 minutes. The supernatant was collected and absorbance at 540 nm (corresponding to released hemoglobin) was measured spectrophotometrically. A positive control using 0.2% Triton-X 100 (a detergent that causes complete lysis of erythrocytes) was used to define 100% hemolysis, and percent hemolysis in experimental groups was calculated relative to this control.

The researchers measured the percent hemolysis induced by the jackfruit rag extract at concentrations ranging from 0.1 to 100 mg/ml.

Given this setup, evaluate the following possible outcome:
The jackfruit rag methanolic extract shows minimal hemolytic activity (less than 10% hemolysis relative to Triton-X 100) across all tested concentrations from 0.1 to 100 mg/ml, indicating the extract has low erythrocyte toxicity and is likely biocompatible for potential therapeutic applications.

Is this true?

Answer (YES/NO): NO